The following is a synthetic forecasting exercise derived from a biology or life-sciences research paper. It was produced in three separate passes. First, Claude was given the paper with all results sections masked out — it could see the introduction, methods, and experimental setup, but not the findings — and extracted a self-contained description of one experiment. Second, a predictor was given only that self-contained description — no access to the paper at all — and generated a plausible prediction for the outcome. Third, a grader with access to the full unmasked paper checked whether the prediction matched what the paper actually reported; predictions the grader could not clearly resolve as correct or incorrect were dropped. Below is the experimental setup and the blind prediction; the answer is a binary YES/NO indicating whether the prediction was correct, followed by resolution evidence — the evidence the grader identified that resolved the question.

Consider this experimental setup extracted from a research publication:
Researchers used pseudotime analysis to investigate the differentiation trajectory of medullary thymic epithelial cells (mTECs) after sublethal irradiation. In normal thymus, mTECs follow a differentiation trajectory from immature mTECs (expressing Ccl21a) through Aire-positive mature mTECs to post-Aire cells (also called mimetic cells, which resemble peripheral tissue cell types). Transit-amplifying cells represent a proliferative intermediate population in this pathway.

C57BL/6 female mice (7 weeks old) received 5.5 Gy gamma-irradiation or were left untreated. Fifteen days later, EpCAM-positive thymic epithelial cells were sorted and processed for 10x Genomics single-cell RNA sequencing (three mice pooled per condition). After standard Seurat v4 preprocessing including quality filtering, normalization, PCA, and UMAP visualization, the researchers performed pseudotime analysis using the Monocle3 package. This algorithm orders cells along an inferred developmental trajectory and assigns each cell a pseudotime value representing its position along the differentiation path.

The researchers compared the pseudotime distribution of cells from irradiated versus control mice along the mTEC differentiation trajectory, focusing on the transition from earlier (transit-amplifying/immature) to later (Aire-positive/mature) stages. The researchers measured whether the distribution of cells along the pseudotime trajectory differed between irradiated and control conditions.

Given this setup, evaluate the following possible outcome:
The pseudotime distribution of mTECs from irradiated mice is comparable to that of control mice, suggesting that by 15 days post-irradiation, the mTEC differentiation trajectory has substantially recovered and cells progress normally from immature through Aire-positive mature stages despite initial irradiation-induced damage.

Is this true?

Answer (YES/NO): NO